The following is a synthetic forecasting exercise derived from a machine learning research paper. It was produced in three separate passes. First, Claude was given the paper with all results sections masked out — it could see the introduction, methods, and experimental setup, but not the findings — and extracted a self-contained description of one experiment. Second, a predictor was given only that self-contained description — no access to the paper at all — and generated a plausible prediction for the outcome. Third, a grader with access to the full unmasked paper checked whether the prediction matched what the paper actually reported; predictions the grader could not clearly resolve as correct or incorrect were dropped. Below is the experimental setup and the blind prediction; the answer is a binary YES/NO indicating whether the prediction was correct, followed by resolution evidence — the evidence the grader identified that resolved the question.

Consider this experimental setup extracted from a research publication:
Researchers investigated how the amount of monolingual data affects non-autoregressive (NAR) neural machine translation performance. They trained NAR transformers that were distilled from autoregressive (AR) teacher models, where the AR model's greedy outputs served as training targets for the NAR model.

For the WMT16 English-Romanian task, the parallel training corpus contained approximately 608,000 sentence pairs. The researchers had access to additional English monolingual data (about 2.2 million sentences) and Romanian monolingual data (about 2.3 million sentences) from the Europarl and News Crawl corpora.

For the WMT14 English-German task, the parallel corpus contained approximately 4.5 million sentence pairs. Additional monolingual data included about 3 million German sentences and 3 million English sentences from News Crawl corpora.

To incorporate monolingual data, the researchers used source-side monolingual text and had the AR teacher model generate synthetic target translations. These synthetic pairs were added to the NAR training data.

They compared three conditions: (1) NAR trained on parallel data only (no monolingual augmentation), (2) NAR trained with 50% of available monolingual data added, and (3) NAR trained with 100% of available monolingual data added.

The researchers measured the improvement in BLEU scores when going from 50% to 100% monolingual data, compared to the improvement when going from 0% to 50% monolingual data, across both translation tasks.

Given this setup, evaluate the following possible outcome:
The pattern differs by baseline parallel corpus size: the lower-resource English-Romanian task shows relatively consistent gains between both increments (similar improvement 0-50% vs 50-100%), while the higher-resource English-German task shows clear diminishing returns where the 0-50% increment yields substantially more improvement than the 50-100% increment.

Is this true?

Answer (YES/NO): NO